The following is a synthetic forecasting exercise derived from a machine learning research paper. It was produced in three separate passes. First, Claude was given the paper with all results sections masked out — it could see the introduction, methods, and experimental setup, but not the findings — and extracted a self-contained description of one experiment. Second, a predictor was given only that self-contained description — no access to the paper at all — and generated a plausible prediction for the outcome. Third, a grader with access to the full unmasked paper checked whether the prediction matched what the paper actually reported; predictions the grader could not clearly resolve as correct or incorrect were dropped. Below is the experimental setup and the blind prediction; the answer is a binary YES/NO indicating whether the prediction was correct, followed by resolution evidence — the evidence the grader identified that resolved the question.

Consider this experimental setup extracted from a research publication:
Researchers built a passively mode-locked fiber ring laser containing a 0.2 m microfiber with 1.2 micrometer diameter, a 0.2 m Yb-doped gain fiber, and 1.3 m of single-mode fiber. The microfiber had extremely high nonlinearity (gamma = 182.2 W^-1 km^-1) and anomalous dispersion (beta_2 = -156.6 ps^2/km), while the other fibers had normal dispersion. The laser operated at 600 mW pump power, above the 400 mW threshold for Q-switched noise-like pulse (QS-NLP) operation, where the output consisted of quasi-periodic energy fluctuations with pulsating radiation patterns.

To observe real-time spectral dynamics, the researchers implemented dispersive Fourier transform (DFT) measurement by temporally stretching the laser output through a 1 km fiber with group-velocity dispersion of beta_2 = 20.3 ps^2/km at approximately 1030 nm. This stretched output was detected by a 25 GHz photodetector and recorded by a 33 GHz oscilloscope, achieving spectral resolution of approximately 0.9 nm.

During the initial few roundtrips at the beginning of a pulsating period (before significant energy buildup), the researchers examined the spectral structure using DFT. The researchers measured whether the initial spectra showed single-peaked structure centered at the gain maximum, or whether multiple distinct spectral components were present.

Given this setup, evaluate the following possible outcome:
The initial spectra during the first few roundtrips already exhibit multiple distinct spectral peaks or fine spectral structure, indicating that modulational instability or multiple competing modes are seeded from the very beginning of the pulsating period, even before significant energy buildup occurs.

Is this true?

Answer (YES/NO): YES